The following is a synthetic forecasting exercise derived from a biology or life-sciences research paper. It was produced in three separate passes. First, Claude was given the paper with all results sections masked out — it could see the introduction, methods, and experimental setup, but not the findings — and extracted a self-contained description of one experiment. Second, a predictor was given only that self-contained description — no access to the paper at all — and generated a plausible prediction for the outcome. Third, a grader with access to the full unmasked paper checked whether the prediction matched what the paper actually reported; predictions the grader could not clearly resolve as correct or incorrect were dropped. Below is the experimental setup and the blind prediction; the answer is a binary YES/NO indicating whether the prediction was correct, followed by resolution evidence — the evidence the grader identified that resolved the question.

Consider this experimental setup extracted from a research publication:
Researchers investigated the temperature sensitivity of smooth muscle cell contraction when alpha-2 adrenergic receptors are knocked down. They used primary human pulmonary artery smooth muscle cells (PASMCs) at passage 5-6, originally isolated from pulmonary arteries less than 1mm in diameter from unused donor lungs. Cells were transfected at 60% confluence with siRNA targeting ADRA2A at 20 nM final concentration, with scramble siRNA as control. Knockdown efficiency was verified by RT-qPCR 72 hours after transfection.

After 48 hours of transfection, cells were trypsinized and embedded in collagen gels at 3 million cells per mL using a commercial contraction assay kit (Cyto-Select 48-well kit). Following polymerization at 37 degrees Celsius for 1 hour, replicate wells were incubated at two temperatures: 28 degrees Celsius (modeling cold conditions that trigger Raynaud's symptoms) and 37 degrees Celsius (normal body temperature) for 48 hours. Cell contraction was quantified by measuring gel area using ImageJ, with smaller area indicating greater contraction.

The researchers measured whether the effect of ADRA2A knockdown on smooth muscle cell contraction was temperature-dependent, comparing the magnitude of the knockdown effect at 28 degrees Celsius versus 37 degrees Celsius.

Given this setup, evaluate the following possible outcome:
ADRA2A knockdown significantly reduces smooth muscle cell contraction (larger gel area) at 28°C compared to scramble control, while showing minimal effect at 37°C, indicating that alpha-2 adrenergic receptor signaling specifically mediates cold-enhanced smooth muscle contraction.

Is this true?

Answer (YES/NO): YES